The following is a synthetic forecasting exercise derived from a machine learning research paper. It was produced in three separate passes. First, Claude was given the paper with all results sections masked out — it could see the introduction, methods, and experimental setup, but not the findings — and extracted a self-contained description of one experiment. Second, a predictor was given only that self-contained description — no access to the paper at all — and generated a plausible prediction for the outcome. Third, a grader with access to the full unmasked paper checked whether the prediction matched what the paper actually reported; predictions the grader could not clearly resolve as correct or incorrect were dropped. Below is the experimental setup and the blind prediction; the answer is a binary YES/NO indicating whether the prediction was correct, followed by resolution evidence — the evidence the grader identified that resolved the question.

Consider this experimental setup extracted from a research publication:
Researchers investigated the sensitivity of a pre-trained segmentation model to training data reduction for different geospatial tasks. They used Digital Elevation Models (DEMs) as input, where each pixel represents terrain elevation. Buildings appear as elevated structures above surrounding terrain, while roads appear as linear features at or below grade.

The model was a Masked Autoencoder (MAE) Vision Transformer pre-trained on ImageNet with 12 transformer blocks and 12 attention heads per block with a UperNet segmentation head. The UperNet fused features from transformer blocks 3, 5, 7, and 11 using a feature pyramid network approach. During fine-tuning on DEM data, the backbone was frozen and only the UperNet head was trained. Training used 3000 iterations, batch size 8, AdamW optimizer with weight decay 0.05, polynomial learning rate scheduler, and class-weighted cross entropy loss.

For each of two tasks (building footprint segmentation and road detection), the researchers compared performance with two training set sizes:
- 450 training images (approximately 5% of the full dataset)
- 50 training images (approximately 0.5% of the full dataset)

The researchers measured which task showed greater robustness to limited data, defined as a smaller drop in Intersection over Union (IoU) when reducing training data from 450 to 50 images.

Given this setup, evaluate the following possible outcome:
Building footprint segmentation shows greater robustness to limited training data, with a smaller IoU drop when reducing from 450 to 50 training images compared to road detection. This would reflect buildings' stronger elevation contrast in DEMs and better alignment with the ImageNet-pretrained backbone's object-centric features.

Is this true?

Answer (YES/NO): NO